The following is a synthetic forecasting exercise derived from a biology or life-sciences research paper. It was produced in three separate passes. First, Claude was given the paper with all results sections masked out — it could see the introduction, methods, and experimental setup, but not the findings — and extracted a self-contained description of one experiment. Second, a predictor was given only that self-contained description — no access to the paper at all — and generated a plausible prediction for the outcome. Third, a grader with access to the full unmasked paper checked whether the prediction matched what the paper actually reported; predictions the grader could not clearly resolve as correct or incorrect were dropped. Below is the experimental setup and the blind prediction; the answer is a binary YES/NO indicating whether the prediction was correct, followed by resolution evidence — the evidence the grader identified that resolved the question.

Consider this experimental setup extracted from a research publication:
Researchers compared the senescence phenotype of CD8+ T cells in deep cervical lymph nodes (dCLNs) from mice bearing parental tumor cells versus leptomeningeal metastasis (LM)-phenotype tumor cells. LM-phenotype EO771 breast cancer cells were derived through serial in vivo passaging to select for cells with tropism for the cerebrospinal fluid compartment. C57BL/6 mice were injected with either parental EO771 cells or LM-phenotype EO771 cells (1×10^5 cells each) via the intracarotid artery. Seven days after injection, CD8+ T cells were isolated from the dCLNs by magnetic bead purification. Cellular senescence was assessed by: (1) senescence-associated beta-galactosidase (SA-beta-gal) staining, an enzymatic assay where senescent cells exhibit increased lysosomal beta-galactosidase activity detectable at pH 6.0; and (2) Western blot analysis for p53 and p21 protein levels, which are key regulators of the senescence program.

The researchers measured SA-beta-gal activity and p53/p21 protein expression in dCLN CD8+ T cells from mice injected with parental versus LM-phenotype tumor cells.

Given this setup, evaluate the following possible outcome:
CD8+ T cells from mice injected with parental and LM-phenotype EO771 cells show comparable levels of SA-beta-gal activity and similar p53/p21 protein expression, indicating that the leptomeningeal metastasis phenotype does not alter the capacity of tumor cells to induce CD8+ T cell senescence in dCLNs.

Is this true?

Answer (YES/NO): NO